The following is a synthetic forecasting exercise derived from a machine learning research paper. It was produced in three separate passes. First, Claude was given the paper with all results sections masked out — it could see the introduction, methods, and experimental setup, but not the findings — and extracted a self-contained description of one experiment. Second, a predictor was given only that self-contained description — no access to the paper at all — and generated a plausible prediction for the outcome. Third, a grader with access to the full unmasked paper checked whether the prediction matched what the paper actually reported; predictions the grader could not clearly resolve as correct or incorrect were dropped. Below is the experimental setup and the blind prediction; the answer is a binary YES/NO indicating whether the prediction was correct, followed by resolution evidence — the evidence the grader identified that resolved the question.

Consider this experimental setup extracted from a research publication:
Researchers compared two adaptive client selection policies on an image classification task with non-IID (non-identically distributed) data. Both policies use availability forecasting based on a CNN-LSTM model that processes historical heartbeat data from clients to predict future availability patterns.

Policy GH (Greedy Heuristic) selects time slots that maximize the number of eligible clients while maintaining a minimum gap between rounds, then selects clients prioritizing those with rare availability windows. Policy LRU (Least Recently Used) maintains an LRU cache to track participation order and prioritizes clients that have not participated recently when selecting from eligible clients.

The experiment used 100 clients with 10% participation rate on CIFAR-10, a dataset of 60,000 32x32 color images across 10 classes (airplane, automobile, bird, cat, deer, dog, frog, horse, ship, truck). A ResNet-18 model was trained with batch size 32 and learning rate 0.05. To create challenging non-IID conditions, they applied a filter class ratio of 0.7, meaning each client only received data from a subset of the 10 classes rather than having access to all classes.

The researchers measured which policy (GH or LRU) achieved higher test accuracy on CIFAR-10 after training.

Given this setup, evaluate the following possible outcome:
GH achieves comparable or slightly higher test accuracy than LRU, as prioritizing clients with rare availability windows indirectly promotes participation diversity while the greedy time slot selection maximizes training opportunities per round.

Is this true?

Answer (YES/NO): NO